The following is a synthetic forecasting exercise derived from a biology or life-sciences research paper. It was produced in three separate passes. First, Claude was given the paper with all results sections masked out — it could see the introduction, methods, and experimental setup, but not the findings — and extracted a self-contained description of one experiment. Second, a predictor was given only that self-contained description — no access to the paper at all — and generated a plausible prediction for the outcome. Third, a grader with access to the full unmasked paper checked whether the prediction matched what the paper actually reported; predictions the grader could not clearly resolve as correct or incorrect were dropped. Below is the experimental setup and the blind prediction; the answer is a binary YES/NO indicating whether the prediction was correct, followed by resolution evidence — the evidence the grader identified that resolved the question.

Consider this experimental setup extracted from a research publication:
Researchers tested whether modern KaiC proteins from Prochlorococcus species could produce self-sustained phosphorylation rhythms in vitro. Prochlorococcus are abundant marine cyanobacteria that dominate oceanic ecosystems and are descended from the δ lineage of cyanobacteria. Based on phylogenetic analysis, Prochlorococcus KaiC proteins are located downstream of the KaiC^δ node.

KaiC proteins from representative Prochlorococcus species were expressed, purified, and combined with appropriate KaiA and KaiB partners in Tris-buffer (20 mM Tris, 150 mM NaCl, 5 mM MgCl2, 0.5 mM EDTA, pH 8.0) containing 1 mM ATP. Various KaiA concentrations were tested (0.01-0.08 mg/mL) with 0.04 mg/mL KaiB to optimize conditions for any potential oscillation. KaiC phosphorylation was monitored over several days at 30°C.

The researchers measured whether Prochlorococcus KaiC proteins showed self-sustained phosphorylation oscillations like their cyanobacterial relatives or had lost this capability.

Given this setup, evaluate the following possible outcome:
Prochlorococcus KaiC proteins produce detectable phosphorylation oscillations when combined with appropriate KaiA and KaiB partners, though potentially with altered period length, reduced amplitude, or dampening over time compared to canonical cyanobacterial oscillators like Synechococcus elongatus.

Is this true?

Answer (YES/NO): NO